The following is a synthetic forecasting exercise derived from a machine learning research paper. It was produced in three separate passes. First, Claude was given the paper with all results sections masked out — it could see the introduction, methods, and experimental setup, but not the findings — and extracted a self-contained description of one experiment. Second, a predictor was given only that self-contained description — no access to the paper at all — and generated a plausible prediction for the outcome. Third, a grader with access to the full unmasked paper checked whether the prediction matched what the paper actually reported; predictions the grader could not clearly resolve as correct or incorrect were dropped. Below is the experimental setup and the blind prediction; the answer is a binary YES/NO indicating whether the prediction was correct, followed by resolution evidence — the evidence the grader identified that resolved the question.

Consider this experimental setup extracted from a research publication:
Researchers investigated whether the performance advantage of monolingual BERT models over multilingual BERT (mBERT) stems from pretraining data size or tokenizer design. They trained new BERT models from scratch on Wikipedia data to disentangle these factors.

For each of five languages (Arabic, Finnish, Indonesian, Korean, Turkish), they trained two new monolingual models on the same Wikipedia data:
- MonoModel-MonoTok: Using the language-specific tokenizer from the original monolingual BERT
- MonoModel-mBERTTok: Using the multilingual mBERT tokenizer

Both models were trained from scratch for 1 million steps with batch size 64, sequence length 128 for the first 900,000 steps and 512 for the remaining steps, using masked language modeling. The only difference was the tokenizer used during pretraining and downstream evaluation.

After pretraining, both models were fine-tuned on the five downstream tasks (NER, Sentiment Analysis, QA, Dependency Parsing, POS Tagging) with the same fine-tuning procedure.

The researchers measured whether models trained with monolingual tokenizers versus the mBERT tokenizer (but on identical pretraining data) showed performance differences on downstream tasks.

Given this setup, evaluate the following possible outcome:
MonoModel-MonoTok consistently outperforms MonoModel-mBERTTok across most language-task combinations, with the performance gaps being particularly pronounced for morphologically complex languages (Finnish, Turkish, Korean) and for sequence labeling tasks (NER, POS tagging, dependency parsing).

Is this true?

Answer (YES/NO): NO